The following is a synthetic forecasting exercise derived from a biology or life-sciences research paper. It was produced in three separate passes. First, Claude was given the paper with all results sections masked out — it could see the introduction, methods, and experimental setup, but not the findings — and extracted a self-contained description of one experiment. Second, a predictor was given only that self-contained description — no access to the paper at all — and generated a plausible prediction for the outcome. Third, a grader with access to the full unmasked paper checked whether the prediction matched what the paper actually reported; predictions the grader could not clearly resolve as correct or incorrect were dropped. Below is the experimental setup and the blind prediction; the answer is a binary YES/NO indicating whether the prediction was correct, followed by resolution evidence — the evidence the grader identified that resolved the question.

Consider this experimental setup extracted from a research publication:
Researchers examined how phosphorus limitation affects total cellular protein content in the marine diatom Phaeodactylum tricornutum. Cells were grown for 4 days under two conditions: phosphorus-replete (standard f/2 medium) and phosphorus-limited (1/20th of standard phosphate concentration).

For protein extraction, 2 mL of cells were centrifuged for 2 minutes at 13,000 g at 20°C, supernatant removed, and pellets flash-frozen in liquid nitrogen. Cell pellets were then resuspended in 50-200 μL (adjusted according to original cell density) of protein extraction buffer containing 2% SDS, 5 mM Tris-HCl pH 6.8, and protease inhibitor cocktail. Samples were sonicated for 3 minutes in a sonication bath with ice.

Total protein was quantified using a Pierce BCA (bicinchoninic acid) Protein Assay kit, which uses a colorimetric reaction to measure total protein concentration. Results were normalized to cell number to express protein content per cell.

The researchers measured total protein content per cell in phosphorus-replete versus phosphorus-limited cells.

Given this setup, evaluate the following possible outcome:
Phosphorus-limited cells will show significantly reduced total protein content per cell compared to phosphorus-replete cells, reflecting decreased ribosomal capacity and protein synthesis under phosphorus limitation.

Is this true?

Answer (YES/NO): YES